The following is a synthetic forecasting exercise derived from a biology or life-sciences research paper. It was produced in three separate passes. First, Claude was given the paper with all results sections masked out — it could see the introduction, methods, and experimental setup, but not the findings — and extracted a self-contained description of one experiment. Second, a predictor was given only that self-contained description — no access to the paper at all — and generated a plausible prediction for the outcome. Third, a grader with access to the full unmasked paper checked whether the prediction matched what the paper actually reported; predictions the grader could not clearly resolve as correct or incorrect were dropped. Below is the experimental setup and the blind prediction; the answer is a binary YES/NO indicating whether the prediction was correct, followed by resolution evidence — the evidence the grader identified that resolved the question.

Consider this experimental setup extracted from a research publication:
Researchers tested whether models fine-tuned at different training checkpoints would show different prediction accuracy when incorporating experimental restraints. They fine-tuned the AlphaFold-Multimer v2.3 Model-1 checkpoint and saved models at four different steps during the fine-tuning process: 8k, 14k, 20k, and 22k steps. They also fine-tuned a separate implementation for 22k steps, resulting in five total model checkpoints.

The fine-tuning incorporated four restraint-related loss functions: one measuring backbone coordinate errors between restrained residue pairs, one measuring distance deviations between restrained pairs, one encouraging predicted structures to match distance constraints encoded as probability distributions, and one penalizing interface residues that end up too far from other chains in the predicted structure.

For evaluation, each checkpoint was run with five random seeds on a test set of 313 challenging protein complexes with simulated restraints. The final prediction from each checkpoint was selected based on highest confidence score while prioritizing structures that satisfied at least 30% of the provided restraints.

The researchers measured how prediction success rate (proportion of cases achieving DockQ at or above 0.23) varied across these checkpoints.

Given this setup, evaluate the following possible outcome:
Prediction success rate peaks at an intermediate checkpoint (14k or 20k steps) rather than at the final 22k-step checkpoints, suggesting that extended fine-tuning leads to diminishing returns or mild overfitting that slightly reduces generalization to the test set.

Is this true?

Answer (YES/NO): NO